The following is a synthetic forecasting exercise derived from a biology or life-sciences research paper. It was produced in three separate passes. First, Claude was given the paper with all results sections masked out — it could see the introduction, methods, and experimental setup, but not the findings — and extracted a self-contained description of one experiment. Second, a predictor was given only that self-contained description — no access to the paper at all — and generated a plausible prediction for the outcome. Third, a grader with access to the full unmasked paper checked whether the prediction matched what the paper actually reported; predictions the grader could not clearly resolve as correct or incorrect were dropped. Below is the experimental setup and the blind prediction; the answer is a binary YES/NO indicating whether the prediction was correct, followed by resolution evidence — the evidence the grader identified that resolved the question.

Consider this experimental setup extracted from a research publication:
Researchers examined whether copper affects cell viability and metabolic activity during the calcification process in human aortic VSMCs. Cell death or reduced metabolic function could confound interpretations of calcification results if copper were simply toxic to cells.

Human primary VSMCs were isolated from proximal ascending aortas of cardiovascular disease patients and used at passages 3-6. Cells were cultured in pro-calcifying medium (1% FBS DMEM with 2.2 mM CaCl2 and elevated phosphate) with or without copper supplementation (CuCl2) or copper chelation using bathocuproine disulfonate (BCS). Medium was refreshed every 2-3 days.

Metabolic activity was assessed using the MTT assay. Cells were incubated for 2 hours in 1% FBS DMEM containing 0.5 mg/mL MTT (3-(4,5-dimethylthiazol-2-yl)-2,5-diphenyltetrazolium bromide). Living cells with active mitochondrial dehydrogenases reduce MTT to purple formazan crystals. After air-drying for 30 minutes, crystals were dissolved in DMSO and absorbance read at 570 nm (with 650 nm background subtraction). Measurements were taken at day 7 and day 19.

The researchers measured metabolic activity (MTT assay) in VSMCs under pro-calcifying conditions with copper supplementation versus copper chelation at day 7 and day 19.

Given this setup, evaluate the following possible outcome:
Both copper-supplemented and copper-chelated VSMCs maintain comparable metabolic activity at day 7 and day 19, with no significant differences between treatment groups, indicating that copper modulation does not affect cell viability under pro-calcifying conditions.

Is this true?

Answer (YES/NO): NO